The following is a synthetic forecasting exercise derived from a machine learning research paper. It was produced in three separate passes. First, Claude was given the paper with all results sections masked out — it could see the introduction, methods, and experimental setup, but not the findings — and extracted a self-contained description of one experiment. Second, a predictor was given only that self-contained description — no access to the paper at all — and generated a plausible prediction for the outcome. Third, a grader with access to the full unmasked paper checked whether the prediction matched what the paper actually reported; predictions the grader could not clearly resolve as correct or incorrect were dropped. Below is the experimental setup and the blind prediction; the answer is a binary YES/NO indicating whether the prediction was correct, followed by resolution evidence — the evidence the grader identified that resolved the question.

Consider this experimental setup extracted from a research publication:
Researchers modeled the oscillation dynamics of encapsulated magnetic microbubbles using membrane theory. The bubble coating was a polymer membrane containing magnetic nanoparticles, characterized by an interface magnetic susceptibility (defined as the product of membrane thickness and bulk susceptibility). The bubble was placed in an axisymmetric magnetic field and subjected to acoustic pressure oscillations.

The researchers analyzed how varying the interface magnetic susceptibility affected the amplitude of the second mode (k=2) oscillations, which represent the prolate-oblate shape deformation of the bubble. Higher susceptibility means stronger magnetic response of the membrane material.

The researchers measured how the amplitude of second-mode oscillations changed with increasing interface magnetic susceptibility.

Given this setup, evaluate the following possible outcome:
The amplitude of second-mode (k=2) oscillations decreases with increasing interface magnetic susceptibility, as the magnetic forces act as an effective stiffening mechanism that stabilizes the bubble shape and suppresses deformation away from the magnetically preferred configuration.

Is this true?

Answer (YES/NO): NO